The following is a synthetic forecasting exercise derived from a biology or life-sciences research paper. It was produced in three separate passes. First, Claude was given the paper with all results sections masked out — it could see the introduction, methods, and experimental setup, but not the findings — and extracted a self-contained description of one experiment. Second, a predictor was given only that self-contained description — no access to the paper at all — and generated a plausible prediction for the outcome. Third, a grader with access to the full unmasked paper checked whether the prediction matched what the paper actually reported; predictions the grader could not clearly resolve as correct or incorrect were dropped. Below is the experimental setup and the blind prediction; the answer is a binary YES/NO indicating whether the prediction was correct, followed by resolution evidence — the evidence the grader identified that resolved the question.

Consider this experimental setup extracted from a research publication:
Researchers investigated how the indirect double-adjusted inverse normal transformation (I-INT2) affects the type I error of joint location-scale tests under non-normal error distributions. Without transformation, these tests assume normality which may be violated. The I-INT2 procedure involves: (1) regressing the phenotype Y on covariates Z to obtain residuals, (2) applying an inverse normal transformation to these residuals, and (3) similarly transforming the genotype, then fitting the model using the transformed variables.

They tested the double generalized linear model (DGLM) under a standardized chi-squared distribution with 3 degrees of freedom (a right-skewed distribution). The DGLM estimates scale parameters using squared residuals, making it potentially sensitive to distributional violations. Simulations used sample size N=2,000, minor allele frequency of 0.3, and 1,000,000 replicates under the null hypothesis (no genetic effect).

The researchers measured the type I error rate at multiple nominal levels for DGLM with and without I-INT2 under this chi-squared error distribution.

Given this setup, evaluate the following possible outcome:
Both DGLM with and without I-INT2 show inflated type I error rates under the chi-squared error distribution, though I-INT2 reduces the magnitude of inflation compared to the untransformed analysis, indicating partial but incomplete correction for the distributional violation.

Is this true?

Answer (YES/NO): NO